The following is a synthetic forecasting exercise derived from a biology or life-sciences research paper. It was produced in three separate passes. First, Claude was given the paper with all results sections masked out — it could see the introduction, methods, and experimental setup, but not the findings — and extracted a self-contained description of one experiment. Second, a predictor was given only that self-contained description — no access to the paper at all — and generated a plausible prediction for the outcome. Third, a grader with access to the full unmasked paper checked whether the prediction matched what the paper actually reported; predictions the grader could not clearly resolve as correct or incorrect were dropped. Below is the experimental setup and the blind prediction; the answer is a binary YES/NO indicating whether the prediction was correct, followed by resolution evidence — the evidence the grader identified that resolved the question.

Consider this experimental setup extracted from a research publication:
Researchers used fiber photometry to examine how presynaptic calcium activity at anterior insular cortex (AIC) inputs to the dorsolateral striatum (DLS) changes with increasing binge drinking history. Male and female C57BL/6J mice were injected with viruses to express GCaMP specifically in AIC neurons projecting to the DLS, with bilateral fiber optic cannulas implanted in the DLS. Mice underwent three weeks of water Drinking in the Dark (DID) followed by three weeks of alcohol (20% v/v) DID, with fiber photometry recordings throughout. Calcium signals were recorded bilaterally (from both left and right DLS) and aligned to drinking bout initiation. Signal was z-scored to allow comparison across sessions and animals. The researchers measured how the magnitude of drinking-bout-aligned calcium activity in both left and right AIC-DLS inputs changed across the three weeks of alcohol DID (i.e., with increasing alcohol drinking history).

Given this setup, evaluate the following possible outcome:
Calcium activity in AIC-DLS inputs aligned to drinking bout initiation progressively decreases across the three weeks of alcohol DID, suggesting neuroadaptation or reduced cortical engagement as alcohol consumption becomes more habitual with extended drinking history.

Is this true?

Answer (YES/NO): NO